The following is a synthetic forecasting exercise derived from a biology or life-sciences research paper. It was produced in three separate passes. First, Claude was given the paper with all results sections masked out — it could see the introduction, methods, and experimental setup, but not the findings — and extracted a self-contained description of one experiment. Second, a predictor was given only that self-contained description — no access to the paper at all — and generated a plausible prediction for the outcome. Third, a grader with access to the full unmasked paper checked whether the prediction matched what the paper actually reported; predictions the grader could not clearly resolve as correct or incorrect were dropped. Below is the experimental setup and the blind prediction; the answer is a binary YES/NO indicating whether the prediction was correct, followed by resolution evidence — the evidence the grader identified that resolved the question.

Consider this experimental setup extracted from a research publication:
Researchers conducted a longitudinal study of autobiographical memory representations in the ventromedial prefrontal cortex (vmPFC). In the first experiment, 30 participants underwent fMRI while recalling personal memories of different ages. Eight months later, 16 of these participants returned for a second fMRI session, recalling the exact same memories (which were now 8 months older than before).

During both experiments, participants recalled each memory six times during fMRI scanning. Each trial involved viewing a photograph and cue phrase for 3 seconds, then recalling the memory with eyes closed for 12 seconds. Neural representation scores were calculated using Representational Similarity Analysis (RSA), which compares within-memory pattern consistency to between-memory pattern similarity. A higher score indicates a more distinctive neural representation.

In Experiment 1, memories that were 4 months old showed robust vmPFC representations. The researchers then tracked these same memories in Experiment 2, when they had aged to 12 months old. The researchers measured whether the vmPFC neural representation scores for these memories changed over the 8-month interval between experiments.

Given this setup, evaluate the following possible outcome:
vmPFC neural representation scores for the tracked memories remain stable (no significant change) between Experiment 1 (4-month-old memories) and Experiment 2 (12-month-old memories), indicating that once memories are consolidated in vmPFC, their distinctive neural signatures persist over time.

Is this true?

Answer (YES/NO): YES